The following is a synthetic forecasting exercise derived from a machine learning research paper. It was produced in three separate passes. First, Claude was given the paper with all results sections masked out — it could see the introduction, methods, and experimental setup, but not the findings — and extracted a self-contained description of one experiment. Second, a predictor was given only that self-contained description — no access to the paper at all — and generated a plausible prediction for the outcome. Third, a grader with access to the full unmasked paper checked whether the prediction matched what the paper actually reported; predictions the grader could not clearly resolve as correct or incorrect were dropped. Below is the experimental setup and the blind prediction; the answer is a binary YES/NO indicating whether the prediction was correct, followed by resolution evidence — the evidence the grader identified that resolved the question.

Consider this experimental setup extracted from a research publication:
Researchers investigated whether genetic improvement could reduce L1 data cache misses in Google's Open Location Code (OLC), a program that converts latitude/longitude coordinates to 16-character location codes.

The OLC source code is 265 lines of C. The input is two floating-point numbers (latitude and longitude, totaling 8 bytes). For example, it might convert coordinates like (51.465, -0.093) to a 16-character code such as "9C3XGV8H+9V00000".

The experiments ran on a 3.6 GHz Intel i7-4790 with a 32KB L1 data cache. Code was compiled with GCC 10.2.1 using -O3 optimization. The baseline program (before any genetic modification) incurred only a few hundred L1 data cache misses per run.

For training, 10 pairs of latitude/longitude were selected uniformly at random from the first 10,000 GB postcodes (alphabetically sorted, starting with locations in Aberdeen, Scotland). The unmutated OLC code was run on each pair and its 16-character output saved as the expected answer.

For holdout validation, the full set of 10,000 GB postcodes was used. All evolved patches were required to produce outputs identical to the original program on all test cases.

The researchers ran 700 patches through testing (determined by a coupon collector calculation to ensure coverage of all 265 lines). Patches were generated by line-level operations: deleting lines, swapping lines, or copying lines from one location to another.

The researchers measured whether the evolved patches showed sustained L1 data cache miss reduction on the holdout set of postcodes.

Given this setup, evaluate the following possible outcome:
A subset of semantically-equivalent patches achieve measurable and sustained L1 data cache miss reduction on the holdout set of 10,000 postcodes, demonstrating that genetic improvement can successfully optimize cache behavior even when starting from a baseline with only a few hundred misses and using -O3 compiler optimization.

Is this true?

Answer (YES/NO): NO